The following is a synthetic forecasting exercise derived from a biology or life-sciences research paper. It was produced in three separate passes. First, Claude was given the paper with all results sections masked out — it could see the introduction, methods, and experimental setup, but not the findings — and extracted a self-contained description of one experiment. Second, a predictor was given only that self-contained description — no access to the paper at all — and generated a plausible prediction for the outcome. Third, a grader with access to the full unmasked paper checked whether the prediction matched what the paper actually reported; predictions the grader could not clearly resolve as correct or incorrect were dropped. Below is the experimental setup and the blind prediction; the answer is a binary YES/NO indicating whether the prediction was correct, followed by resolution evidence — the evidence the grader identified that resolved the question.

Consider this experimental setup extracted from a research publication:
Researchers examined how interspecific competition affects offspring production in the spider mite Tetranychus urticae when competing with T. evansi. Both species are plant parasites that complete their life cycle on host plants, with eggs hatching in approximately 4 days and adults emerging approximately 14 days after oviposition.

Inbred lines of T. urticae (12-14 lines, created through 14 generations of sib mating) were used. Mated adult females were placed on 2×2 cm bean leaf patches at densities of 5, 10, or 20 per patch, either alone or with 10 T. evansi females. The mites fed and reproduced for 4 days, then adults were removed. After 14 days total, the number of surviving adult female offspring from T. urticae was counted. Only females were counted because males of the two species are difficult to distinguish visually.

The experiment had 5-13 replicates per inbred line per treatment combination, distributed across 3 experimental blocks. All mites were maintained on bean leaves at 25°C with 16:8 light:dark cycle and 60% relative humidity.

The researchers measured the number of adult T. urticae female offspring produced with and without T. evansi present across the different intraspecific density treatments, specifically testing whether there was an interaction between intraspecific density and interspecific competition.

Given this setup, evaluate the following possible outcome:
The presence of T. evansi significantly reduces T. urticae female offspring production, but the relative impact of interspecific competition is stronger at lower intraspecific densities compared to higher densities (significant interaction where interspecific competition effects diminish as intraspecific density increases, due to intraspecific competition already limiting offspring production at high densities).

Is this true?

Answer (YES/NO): NO